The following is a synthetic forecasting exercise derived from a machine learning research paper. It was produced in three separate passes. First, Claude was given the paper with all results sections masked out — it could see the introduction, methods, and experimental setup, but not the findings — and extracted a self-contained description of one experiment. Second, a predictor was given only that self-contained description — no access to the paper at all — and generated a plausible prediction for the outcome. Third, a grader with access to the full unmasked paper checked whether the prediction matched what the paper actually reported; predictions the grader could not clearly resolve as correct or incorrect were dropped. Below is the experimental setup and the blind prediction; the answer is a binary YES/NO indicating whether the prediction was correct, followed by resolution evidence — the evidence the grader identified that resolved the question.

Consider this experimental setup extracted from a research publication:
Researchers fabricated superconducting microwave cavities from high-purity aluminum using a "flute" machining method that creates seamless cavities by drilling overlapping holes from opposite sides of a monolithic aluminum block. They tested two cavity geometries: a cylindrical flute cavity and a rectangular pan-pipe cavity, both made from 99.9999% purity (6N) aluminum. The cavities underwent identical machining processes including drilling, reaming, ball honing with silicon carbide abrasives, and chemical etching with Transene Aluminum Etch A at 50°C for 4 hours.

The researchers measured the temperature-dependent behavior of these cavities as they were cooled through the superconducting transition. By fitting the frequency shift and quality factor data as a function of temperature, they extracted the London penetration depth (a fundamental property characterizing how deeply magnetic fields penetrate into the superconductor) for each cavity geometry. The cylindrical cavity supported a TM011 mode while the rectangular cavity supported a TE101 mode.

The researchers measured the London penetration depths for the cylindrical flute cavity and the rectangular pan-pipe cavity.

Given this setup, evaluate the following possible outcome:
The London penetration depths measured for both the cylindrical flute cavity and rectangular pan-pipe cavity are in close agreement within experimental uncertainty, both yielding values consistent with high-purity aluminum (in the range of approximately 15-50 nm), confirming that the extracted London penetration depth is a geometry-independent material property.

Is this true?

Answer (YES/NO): NO